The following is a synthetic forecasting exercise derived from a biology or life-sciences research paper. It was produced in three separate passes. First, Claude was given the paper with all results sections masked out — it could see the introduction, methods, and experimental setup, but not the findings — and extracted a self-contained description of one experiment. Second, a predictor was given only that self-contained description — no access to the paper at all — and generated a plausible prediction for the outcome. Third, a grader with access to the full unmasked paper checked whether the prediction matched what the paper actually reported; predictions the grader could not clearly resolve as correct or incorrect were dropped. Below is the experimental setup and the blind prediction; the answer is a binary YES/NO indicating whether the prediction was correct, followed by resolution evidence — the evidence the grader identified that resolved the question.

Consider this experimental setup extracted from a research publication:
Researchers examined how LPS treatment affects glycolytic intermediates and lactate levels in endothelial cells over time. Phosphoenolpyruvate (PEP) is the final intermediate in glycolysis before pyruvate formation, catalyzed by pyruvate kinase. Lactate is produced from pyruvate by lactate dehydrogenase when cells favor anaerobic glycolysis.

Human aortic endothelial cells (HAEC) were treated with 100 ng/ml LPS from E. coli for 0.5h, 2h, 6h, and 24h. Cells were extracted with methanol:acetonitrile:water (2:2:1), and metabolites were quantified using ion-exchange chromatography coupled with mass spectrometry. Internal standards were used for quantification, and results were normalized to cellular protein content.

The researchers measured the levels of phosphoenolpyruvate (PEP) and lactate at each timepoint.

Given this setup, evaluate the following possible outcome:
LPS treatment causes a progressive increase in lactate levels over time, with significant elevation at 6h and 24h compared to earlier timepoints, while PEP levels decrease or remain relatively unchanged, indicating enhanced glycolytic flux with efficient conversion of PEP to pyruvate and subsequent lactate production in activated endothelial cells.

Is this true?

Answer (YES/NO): NO